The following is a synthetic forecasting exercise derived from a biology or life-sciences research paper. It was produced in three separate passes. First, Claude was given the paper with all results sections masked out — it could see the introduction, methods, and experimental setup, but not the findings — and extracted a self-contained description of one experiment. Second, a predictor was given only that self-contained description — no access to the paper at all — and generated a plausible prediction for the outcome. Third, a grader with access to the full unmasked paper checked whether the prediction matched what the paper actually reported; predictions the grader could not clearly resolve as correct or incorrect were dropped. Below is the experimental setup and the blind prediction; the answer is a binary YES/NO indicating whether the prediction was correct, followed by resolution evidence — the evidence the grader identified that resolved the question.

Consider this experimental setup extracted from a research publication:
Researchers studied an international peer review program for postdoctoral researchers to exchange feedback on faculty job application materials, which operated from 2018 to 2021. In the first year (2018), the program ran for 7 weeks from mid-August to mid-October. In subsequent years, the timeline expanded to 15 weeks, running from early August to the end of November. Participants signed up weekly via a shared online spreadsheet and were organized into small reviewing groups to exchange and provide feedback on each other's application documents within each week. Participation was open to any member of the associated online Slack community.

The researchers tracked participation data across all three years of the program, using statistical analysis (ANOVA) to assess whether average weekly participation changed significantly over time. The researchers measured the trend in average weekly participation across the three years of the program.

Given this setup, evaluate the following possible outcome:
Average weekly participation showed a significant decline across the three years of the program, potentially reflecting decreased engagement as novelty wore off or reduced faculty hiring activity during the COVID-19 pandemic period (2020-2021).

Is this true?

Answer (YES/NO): NO